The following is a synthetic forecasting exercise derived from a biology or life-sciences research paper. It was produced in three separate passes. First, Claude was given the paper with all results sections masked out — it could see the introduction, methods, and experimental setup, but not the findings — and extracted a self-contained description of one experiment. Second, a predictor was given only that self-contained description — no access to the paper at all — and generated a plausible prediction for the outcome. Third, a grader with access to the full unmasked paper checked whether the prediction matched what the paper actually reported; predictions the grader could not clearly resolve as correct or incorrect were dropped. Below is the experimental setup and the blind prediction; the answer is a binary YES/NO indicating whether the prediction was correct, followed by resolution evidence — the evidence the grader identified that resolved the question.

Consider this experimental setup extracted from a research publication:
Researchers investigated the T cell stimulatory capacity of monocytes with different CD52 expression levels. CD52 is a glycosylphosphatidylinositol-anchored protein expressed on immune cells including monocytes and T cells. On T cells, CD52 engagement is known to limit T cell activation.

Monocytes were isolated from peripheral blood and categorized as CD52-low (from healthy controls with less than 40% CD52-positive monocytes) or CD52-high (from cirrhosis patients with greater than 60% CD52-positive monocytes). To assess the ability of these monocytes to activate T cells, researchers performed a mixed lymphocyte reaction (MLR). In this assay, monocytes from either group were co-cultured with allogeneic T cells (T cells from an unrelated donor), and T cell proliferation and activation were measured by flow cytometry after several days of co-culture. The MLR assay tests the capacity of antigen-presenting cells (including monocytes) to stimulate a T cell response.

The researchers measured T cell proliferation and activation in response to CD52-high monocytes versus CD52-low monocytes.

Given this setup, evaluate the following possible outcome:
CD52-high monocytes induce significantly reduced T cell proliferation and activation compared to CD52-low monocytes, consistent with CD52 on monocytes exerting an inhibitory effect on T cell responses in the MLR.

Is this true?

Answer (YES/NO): YES